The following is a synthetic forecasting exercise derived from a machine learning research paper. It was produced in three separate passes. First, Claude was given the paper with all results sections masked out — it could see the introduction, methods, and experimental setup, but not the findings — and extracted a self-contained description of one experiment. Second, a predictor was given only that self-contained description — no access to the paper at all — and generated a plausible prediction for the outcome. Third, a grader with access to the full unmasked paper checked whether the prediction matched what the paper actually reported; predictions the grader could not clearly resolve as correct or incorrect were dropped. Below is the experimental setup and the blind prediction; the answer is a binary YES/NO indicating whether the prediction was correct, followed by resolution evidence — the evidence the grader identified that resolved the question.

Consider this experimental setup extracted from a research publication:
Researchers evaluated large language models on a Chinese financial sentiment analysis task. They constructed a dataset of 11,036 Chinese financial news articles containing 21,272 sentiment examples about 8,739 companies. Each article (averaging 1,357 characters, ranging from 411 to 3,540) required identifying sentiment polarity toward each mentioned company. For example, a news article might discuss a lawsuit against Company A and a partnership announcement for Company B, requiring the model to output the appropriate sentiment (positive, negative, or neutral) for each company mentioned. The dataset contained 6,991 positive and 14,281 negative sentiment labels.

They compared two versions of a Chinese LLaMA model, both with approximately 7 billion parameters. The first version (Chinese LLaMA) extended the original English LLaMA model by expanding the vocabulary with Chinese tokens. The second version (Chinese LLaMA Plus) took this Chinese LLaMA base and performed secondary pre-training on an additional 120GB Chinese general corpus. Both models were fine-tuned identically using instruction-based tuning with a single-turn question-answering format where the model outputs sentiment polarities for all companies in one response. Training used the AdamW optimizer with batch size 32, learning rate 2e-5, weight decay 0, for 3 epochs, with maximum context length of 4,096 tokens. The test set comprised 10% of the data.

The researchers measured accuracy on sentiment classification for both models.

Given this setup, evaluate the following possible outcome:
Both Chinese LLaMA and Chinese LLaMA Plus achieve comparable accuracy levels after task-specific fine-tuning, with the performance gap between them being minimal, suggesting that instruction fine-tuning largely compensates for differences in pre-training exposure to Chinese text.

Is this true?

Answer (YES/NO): NO